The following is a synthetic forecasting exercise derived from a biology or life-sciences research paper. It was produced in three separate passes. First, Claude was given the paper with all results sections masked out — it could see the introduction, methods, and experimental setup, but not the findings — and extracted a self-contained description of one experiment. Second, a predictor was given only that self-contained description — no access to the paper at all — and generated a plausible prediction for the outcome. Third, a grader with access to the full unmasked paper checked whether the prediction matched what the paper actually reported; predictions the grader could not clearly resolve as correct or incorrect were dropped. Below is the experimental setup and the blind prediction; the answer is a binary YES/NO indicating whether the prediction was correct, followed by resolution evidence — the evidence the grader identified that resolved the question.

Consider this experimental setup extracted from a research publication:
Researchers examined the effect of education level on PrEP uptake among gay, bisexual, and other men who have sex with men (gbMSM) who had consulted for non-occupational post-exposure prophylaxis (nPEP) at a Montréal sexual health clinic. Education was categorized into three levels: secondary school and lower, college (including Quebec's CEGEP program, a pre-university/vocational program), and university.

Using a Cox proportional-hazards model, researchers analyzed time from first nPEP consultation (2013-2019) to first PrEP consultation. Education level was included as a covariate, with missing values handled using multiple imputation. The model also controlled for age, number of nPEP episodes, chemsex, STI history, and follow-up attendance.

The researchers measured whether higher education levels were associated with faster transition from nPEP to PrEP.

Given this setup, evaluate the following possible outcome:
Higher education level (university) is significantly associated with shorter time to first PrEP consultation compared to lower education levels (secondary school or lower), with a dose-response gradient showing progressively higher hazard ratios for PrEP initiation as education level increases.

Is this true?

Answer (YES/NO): NO